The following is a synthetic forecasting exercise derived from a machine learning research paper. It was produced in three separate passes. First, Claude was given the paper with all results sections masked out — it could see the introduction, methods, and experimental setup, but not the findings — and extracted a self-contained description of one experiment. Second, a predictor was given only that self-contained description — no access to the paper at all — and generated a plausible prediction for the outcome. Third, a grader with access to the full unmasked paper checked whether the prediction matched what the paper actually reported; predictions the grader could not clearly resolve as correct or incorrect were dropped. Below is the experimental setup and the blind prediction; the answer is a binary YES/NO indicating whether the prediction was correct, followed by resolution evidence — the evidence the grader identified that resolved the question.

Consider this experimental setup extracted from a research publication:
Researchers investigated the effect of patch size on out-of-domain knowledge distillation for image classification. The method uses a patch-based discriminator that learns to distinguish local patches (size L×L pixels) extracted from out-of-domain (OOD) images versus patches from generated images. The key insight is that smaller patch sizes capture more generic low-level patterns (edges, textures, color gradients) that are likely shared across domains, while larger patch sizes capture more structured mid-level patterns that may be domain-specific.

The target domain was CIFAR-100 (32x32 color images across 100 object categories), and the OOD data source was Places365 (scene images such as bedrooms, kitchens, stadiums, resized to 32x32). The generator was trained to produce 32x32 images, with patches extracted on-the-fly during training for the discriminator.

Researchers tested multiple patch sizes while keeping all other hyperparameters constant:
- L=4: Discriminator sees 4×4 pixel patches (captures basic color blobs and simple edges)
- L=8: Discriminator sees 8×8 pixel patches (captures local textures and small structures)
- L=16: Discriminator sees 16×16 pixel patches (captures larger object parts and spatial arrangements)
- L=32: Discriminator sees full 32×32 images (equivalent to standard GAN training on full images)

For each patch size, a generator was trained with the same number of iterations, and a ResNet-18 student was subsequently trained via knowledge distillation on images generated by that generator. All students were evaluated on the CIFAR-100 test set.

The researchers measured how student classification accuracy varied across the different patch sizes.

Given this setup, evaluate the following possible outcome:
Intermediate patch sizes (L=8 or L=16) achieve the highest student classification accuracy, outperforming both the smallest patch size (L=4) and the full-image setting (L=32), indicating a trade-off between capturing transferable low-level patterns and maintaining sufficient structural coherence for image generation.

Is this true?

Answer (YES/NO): YES